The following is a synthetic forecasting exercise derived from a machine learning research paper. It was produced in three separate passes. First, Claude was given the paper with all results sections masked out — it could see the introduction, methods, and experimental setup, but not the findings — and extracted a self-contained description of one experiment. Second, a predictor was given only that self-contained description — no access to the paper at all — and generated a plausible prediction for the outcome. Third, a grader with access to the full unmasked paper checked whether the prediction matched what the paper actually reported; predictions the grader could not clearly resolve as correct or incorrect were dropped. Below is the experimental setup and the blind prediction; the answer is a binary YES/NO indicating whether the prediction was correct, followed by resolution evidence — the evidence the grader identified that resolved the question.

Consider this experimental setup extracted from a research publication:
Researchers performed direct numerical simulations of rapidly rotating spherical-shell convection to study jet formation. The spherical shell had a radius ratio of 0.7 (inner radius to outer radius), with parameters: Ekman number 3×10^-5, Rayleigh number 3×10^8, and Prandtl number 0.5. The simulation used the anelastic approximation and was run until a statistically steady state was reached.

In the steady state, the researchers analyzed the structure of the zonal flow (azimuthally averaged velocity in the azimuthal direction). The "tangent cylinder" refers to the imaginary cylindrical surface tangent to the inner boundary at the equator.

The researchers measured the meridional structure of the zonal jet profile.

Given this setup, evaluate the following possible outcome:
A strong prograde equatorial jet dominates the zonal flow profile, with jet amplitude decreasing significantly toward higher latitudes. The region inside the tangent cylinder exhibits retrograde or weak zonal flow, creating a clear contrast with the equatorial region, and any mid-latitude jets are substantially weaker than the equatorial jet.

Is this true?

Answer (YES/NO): NO